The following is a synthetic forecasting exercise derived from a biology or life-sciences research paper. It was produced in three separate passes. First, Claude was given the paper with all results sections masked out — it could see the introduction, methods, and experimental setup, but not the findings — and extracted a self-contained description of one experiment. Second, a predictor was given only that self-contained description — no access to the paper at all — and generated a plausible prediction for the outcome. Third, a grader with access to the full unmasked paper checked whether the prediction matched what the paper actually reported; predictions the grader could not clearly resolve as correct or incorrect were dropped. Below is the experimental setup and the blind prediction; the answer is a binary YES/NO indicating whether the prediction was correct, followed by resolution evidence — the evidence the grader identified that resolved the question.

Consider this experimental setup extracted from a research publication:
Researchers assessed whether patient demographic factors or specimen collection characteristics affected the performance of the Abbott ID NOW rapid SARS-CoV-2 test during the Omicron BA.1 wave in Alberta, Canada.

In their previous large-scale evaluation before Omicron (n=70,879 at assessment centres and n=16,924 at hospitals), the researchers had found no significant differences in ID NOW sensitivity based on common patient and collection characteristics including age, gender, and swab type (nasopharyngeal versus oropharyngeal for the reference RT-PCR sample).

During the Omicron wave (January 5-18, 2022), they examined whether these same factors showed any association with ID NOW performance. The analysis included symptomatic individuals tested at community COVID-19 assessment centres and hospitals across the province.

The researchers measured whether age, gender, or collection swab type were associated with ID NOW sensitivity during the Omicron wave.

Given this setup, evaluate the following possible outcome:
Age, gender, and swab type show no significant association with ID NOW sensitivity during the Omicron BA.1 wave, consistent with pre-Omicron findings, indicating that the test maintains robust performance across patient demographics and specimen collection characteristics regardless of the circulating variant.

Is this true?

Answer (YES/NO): YES